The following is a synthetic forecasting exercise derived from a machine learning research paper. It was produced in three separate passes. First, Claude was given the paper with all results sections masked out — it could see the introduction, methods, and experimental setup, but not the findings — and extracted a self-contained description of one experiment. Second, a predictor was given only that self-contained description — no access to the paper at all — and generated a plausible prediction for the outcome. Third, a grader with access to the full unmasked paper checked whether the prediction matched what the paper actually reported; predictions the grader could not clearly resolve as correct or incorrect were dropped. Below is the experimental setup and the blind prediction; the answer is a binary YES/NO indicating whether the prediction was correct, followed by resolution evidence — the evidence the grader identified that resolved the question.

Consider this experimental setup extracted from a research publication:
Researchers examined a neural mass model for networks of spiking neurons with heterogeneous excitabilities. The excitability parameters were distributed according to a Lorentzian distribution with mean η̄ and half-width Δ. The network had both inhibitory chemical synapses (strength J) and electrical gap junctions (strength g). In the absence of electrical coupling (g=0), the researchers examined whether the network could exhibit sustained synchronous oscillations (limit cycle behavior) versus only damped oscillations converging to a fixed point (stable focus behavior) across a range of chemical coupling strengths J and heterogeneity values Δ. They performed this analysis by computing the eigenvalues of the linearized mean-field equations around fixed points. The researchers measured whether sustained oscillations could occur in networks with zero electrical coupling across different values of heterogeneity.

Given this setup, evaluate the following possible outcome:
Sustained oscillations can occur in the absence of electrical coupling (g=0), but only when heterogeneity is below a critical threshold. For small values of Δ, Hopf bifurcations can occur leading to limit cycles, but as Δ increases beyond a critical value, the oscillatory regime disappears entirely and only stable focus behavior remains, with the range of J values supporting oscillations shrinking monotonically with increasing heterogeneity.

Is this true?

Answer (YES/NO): YES